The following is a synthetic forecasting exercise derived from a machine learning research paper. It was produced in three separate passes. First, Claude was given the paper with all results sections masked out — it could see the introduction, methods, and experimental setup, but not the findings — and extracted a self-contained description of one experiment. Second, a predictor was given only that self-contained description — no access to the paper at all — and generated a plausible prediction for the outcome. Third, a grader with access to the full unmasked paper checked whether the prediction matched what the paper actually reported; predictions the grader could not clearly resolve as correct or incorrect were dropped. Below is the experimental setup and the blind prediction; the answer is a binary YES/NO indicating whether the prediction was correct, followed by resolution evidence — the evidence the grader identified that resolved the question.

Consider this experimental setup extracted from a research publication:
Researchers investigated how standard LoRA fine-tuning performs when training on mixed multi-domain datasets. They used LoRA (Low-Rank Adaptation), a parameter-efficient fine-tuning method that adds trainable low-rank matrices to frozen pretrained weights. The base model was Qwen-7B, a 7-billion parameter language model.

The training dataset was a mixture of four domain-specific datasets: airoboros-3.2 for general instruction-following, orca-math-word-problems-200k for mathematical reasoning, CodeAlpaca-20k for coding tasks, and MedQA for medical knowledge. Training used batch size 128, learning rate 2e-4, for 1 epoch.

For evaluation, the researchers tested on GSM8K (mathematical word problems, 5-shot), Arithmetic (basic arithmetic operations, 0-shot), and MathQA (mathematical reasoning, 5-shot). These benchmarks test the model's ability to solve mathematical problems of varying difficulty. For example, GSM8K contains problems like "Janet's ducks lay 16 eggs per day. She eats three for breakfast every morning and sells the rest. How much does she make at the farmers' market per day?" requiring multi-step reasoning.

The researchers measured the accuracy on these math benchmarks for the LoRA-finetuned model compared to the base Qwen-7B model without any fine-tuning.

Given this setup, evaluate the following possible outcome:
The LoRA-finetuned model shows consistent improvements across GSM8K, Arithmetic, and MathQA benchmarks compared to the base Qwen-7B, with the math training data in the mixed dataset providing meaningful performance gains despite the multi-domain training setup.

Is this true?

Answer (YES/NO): NO